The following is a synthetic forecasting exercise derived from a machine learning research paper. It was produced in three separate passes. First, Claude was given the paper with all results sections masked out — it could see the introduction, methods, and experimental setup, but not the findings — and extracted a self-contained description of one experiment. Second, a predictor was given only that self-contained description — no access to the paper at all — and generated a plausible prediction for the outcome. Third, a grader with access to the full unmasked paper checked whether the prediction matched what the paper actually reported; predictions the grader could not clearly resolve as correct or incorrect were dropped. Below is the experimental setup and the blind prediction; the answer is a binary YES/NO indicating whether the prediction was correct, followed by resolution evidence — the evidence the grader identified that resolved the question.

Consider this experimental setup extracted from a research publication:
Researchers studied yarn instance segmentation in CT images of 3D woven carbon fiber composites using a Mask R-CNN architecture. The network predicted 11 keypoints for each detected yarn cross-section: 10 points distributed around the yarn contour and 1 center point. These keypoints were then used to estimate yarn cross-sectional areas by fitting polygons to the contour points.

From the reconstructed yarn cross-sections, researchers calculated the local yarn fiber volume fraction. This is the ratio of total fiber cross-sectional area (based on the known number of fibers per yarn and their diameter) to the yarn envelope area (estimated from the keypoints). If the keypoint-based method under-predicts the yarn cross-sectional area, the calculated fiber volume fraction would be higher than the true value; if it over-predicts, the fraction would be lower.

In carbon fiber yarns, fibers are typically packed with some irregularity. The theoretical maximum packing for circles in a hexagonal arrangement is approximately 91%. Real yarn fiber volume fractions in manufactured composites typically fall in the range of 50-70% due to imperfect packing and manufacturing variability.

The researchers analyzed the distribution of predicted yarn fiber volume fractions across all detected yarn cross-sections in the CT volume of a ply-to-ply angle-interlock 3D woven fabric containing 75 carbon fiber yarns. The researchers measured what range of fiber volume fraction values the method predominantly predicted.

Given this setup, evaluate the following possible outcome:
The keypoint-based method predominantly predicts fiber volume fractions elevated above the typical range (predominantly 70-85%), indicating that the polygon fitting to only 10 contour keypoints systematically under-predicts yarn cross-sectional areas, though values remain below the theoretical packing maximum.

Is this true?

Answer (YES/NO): NO